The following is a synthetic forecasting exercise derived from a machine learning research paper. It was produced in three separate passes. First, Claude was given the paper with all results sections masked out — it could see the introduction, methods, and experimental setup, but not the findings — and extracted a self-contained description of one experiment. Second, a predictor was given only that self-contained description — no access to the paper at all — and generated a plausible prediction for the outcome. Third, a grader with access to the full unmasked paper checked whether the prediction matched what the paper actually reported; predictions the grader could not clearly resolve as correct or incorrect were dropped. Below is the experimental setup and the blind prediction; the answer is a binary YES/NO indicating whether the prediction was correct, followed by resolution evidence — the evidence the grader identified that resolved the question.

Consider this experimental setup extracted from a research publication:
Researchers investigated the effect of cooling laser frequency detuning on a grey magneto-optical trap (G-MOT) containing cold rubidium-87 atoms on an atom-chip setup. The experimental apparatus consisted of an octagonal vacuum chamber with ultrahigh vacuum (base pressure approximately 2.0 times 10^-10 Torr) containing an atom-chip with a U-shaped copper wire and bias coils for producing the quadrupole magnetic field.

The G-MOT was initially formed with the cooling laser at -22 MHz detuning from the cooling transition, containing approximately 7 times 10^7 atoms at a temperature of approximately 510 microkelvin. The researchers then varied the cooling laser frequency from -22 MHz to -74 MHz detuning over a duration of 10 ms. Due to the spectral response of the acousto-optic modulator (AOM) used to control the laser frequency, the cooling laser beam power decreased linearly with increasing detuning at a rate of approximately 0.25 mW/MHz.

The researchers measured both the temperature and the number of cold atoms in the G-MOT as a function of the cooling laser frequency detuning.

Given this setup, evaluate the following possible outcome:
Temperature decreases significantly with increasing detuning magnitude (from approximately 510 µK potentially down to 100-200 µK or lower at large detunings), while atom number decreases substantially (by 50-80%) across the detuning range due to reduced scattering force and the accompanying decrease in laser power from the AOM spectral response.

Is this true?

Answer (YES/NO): NO